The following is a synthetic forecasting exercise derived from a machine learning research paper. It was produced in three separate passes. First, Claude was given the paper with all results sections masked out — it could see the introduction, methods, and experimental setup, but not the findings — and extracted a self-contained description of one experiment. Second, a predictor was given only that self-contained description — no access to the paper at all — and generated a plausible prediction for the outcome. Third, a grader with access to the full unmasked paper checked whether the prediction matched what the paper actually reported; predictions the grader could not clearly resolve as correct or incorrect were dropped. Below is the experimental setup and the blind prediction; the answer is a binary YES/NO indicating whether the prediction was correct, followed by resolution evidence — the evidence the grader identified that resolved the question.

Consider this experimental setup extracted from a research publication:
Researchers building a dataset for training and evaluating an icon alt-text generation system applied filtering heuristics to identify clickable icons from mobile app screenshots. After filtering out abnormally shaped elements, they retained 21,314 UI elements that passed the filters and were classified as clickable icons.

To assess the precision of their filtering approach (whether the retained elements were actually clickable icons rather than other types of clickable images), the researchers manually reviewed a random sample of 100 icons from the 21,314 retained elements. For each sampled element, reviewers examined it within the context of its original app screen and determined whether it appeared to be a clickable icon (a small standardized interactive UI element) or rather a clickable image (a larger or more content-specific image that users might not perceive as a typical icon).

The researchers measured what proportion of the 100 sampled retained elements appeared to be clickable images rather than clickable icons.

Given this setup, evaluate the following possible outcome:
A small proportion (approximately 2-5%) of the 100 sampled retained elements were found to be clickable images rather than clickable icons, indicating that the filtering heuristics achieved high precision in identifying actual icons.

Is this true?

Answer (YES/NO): NO